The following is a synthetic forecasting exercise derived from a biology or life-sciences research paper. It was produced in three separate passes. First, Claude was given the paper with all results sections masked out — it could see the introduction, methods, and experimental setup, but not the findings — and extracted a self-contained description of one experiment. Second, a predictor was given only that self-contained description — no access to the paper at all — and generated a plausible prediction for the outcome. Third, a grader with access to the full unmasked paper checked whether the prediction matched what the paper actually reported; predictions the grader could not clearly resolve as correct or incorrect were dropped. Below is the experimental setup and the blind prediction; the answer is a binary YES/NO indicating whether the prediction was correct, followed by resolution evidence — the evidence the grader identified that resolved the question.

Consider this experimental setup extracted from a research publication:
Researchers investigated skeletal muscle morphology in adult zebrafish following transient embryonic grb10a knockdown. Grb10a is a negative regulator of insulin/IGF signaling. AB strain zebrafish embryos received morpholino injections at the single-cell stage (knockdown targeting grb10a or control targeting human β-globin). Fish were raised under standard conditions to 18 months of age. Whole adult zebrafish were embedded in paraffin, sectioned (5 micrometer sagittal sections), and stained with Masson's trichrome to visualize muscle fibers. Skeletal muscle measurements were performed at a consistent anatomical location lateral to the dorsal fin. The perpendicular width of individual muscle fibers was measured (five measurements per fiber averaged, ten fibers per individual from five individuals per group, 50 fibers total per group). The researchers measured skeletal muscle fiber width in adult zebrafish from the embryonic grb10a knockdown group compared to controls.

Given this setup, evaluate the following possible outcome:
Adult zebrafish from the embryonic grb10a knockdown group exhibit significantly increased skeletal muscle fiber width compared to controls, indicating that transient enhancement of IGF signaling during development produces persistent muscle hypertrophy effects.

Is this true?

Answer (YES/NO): YES